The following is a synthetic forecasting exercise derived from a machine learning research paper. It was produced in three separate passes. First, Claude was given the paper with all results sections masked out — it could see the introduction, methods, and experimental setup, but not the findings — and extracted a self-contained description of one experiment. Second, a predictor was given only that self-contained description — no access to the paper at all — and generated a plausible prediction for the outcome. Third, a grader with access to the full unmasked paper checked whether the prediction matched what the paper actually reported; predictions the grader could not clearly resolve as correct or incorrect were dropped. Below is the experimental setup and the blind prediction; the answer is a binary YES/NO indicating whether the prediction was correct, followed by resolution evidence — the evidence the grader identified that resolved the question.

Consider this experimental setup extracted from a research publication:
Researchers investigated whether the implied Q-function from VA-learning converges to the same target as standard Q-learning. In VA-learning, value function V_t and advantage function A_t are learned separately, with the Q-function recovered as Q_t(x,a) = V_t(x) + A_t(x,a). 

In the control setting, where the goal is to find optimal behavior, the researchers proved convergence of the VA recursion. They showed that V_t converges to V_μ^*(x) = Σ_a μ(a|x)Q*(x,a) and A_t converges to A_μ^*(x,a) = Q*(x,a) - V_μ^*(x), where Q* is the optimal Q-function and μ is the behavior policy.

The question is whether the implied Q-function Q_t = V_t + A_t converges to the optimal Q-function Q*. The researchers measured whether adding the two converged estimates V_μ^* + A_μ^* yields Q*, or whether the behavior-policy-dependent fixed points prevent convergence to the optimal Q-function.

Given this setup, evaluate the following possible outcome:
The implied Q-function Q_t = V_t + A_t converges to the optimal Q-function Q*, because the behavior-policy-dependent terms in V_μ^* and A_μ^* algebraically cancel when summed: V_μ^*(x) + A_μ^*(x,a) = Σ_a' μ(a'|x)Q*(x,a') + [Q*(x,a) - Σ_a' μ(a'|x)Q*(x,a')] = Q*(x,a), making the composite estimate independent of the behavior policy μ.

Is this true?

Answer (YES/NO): YES